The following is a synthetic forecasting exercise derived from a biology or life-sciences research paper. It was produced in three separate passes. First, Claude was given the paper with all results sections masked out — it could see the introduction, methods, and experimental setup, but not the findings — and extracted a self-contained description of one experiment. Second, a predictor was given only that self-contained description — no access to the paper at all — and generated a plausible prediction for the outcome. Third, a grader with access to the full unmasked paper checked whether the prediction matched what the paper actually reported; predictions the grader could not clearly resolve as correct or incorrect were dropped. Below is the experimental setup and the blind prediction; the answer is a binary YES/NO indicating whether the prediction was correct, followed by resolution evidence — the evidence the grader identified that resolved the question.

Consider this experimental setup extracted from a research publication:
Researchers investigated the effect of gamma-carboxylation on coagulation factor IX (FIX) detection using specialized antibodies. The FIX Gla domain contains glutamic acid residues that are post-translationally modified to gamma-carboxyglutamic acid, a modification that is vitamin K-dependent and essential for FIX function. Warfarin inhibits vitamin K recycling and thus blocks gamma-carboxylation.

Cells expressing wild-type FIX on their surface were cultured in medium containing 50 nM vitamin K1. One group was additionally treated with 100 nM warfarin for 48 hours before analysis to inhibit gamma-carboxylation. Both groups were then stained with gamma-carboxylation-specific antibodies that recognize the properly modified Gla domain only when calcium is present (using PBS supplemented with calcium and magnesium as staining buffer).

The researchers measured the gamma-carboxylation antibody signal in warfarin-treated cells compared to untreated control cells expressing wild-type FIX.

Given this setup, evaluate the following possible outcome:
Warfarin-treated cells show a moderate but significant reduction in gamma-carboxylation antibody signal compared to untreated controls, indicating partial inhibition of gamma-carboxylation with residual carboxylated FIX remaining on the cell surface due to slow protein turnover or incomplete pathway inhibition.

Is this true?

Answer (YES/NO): NO